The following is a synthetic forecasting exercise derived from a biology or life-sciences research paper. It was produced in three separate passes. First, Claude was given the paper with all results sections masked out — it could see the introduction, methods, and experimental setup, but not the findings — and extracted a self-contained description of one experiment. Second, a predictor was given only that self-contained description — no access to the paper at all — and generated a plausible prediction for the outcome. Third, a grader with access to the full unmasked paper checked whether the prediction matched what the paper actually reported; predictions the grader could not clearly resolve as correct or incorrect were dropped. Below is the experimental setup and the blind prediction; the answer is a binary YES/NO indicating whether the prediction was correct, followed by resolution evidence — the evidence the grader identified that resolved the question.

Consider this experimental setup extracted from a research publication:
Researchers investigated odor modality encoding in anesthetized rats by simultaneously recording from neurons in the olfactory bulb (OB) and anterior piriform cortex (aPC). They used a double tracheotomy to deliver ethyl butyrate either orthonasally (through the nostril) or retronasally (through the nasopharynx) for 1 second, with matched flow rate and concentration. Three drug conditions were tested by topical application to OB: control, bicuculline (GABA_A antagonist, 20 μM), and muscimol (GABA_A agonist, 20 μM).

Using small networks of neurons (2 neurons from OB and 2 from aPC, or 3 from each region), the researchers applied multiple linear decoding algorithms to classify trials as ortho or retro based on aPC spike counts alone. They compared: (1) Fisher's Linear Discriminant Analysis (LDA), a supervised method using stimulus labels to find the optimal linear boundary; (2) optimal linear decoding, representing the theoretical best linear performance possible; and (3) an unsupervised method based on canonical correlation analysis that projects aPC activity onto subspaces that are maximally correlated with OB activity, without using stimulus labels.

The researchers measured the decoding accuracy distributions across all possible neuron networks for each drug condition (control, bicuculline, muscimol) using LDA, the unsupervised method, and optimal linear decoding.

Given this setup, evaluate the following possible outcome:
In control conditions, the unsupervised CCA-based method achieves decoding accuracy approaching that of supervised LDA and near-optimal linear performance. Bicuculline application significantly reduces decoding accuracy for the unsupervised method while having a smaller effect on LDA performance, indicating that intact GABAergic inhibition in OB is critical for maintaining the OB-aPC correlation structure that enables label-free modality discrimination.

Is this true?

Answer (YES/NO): NO